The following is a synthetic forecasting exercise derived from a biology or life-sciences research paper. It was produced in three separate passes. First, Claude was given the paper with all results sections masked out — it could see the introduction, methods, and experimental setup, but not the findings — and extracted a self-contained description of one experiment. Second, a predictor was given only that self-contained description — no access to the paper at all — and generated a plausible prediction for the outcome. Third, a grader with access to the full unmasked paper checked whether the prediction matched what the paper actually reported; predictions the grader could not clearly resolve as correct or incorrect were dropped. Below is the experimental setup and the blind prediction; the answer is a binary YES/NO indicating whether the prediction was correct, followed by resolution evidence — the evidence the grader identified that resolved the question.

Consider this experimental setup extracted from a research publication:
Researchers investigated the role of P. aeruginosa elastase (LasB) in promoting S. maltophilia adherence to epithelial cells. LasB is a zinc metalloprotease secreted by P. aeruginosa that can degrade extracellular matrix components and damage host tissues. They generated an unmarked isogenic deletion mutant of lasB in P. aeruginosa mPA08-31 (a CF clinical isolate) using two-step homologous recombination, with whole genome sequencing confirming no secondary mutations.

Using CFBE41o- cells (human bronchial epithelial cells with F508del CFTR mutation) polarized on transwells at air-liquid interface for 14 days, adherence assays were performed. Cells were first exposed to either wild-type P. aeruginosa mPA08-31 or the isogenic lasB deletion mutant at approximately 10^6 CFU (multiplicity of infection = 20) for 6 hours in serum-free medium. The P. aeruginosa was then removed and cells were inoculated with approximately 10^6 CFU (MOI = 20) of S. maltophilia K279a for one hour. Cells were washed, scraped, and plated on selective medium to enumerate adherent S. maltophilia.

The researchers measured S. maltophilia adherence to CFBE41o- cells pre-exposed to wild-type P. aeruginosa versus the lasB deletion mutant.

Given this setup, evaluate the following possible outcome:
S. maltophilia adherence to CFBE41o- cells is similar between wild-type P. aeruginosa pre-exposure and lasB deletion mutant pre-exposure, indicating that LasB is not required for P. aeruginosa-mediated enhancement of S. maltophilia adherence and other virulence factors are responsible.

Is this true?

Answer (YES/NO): NO